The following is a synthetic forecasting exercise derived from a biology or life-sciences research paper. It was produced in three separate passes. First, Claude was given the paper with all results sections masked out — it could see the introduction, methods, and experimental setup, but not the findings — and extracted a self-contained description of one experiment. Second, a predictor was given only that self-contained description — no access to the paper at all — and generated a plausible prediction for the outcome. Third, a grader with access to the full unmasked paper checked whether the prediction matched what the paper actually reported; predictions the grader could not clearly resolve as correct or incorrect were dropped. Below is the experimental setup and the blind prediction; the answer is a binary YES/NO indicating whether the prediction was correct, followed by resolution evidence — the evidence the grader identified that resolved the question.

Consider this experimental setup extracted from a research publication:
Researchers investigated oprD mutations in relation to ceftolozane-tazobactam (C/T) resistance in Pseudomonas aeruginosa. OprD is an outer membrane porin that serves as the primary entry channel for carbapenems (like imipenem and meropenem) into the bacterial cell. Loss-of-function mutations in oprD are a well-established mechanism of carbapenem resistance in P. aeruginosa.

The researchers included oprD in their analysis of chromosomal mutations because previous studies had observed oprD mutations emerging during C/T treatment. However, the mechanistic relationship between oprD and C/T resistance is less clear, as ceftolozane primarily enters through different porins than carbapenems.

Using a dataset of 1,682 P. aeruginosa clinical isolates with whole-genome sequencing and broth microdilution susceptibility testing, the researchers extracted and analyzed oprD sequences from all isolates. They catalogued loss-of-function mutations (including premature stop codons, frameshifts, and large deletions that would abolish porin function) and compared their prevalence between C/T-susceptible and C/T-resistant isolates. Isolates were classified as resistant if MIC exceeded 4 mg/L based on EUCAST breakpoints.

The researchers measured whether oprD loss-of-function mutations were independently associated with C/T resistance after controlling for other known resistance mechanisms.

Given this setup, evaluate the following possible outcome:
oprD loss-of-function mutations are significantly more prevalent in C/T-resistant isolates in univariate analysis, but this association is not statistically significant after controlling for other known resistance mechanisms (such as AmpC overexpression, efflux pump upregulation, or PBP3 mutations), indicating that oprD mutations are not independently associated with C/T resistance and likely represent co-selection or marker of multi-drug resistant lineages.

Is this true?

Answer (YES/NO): YES